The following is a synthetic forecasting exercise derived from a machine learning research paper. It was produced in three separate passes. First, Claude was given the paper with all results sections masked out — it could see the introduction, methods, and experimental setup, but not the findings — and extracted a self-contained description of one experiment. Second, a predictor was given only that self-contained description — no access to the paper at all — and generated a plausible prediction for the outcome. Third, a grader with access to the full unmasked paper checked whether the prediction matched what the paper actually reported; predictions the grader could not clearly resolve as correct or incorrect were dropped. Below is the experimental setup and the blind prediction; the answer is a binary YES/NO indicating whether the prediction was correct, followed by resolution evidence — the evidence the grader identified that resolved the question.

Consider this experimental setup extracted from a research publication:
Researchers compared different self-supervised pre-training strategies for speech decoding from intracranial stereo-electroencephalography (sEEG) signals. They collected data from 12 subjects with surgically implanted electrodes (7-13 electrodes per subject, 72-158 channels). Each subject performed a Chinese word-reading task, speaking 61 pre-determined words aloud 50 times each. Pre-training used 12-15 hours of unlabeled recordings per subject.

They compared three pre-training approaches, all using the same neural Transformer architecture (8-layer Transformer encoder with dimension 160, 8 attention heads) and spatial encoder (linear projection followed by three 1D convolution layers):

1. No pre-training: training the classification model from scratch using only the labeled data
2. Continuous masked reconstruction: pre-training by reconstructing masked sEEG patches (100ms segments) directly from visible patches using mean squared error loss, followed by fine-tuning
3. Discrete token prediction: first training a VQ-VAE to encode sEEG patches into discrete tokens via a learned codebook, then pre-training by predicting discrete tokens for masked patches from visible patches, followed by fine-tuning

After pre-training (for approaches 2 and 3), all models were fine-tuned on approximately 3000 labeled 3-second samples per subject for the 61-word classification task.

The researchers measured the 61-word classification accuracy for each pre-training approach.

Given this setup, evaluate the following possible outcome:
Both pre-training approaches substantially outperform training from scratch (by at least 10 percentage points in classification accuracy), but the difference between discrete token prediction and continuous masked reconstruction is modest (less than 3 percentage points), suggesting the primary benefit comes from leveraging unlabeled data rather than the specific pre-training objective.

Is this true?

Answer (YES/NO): NO